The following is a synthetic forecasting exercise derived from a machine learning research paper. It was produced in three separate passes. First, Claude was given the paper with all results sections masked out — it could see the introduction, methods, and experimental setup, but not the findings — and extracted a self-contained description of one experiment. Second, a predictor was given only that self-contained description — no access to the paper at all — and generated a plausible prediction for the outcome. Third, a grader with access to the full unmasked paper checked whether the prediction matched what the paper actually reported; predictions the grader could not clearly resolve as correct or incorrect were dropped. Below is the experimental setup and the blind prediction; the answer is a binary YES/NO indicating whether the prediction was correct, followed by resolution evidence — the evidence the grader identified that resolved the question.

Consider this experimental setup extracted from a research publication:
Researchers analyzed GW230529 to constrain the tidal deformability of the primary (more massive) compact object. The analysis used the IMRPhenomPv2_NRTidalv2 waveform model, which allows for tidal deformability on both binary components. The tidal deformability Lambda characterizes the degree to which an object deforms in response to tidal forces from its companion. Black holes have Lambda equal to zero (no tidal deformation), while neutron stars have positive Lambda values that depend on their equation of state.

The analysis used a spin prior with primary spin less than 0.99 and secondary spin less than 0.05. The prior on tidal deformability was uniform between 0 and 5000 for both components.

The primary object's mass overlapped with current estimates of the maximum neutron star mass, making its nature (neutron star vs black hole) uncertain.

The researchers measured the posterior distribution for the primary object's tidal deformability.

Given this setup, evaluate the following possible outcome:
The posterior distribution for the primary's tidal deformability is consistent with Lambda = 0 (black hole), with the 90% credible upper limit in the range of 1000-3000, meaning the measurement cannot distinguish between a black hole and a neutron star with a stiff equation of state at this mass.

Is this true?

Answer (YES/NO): YES